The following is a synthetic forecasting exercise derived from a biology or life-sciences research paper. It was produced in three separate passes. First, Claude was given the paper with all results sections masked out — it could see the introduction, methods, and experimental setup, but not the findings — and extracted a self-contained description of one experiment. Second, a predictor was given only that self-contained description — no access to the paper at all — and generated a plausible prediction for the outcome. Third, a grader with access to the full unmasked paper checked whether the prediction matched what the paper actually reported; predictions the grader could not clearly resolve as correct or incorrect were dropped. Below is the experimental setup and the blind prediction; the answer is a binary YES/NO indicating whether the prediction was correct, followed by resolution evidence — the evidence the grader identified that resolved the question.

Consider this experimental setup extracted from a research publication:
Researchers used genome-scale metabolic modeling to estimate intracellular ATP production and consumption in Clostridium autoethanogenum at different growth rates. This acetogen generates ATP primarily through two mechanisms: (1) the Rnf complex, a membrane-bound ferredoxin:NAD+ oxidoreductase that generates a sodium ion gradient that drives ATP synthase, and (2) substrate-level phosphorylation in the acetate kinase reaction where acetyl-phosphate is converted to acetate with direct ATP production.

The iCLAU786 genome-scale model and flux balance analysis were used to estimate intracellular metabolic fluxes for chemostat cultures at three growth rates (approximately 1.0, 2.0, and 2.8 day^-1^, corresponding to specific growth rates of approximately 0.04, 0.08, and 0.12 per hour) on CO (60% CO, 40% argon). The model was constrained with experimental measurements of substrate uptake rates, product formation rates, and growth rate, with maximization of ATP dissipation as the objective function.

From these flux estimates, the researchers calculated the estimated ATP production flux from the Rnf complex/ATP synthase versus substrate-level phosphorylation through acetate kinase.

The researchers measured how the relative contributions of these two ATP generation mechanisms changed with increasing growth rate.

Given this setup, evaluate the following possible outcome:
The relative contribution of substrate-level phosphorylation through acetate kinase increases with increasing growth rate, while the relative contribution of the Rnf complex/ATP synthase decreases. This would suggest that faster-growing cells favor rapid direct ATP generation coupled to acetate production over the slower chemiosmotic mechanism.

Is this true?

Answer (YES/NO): NO